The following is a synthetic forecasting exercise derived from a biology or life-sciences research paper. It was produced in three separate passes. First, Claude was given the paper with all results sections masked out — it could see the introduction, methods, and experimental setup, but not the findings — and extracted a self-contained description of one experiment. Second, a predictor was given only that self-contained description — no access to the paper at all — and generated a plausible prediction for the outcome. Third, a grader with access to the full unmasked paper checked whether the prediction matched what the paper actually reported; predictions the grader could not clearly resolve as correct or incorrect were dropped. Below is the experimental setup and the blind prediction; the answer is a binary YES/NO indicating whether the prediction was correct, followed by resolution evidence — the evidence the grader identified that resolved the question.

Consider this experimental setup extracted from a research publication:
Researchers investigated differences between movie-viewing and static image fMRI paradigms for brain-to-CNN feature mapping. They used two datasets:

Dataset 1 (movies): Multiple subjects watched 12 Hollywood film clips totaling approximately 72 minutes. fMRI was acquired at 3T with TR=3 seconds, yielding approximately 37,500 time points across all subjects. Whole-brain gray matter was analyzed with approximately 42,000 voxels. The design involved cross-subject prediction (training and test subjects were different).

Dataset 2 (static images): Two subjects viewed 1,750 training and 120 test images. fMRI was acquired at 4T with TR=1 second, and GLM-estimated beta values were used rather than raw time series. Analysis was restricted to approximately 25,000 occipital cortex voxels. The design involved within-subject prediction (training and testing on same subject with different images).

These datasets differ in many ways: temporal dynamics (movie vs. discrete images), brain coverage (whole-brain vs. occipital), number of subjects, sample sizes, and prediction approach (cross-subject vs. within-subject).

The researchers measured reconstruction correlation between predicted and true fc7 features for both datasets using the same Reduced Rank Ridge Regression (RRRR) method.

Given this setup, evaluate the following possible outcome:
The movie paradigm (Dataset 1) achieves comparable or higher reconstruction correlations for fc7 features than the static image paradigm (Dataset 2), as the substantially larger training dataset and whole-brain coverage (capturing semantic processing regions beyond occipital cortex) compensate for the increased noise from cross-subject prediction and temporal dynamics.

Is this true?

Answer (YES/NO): NO